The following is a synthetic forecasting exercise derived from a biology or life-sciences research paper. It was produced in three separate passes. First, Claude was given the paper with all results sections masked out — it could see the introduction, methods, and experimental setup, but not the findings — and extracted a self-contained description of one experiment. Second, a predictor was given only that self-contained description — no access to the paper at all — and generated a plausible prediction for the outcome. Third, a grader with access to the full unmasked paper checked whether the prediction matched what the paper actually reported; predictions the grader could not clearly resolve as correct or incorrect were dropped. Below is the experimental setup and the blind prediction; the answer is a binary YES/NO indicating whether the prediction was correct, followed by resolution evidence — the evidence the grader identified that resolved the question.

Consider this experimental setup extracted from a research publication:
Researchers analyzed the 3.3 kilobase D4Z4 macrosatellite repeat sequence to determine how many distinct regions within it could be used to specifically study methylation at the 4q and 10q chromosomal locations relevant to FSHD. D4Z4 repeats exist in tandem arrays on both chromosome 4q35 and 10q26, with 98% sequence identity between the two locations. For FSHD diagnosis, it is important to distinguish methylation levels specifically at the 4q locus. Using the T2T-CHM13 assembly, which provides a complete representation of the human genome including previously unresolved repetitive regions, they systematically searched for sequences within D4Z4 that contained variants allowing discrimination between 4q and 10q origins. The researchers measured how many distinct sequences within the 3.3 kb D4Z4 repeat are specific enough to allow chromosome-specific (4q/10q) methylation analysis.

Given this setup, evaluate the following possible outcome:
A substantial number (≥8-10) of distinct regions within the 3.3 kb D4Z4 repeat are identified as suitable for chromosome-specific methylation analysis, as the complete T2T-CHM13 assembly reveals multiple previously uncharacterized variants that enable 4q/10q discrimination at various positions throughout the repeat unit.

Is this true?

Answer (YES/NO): NO